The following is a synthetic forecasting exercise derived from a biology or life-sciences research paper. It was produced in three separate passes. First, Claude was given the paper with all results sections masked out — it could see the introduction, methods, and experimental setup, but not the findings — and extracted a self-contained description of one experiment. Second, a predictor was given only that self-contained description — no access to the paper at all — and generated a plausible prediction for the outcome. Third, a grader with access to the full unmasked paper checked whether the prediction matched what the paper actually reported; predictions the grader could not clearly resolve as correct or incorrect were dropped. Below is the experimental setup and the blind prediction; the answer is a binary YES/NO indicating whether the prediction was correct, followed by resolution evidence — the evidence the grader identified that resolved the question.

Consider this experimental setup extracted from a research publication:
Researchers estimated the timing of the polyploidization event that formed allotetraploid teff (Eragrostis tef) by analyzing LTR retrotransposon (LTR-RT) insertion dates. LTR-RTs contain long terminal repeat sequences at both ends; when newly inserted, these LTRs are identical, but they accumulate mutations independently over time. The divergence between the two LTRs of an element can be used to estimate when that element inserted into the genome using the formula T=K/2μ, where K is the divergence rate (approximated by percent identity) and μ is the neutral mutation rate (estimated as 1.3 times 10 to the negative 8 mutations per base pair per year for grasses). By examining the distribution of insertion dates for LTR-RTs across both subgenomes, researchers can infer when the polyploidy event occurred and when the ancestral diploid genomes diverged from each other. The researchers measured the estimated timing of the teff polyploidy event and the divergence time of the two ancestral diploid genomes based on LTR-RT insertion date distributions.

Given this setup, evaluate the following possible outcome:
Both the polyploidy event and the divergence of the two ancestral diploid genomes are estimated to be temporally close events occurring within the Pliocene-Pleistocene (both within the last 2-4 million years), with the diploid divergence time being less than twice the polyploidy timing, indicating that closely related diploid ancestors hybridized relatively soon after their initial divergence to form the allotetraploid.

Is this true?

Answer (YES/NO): NO